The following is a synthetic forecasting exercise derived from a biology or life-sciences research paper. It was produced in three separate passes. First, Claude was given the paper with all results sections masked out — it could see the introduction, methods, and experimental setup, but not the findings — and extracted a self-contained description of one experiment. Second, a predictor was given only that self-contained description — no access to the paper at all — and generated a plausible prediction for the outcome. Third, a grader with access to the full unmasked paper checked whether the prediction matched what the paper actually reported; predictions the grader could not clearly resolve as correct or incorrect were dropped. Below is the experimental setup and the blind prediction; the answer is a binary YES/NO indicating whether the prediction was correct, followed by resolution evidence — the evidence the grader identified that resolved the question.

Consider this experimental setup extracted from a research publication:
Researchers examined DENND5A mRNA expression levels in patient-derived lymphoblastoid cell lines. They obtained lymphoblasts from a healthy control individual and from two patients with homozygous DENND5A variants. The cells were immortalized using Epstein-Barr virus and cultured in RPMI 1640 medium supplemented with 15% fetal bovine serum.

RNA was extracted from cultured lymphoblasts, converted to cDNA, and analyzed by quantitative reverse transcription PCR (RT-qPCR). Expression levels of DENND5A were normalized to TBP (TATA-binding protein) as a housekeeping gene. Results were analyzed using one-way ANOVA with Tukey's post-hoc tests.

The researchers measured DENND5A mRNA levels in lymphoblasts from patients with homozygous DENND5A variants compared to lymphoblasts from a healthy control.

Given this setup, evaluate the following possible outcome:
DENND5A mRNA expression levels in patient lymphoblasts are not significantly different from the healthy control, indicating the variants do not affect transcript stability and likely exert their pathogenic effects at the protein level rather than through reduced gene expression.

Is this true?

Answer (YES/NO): YES